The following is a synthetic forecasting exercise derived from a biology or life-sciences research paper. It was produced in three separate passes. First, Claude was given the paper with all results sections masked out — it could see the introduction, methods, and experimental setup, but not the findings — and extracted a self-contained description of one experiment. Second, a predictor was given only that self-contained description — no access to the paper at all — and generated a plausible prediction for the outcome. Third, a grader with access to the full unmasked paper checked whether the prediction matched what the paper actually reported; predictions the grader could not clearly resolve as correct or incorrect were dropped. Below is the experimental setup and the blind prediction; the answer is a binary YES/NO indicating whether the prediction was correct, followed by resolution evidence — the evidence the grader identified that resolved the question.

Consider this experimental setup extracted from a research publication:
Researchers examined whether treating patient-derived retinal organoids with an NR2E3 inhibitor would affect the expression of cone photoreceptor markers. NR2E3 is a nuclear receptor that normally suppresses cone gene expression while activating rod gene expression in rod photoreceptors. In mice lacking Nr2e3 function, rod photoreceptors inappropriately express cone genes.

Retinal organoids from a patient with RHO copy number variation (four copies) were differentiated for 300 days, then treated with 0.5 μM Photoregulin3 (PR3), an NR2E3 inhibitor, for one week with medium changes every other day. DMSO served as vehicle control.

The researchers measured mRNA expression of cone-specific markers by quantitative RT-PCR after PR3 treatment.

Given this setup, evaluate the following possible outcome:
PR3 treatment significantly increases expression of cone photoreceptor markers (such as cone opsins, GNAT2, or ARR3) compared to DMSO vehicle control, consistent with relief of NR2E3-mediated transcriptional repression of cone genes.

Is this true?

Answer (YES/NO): NO